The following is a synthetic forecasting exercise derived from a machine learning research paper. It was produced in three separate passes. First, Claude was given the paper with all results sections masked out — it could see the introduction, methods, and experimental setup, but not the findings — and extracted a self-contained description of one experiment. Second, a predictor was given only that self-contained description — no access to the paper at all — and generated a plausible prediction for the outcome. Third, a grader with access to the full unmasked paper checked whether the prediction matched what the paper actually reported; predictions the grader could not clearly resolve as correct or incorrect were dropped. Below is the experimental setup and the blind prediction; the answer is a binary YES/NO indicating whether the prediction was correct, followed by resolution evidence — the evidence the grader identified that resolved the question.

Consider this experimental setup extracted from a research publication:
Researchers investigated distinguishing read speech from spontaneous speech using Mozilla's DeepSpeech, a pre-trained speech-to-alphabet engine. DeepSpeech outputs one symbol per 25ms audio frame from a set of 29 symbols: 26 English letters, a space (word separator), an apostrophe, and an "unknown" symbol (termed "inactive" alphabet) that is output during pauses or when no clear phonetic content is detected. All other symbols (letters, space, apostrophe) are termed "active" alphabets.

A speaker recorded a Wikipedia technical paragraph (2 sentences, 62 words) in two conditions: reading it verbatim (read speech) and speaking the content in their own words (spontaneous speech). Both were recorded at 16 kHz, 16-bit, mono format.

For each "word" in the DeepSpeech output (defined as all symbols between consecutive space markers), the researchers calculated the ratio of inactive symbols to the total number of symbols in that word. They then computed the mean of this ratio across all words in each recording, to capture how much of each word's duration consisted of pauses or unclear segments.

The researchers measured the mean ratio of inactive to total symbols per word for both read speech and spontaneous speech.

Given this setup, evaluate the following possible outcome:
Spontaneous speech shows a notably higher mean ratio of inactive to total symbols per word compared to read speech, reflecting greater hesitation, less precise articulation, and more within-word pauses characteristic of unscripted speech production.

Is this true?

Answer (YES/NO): YES